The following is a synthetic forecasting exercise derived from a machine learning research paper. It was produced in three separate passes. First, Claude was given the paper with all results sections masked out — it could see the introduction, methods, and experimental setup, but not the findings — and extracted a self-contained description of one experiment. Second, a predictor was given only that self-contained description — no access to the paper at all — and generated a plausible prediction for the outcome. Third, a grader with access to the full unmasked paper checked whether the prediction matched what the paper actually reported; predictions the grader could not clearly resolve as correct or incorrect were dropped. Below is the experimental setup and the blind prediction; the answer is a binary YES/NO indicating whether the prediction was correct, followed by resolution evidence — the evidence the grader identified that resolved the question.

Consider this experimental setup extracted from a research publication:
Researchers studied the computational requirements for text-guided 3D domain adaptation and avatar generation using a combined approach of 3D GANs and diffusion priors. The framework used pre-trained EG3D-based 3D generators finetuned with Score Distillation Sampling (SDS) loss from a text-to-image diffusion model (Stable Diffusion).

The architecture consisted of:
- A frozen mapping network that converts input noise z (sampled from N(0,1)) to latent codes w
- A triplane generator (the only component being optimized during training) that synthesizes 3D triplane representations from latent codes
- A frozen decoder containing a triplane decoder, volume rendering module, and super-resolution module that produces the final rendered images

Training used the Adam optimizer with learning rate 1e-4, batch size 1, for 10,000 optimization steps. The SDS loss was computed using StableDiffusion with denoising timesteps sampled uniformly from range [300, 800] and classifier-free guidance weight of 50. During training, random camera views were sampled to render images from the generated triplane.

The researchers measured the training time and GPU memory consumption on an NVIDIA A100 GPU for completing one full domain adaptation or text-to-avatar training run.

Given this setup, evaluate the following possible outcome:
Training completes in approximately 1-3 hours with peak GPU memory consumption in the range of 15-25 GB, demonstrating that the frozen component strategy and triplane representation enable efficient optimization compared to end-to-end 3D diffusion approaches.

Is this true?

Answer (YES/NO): NO